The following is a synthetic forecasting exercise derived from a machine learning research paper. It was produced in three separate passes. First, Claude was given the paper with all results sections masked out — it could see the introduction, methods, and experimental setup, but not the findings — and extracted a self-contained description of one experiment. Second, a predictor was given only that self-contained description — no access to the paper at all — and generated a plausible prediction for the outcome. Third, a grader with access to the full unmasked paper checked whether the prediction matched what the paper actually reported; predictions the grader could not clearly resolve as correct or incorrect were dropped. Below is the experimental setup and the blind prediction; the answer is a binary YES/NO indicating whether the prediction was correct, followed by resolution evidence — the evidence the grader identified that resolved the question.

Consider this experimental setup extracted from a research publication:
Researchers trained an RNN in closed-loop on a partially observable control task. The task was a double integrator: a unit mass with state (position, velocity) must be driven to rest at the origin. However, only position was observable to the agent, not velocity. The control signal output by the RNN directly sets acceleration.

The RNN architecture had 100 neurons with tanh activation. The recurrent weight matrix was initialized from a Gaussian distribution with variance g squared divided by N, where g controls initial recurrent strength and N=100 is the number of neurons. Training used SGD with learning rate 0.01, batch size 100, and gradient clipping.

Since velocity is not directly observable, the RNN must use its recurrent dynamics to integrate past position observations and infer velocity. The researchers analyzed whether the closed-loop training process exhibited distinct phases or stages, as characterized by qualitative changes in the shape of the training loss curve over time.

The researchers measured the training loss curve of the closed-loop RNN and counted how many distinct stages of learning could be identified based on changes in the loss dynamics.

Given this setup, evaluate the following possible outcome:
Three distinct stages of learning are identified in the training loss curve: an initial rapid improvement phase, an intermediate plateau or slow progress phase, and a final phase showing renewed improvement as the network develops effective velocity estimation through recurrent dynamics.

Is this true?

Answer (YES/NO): YES